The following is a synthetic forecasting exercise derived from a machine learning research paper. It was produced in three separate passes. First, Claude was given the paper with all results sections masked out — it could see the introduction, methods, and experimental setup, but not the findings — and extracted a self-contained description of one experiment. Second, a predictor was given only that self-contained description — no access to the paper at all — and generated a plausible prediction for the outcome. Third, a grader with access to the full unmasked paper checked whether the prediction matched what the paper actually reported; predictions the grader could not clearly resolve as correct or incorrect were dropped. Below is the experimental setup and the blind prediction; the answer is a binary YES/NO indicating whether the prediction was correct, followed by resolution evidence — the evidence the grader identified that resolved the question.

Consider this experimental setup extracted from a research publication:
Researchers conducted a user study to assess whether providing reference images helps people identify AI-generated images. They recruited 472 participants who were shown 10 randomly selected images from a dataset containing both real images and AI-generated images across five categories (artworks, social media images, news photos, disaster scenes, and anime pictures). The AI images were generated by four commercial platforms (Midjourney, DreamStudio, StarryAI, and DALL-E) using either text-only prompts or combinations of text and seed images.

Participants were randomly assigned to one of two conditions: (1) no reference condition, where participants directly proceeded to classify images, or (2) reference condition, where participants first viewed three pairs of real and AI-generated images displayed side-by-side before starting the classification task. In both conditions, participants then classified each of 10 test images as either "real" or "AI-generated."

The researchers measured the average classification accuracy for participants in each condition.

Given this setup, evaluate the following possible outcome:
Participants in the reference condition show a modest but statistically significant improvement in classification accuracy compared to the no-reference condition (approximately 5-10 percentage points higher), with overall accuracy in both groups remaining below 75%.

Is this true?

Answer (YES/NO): NO